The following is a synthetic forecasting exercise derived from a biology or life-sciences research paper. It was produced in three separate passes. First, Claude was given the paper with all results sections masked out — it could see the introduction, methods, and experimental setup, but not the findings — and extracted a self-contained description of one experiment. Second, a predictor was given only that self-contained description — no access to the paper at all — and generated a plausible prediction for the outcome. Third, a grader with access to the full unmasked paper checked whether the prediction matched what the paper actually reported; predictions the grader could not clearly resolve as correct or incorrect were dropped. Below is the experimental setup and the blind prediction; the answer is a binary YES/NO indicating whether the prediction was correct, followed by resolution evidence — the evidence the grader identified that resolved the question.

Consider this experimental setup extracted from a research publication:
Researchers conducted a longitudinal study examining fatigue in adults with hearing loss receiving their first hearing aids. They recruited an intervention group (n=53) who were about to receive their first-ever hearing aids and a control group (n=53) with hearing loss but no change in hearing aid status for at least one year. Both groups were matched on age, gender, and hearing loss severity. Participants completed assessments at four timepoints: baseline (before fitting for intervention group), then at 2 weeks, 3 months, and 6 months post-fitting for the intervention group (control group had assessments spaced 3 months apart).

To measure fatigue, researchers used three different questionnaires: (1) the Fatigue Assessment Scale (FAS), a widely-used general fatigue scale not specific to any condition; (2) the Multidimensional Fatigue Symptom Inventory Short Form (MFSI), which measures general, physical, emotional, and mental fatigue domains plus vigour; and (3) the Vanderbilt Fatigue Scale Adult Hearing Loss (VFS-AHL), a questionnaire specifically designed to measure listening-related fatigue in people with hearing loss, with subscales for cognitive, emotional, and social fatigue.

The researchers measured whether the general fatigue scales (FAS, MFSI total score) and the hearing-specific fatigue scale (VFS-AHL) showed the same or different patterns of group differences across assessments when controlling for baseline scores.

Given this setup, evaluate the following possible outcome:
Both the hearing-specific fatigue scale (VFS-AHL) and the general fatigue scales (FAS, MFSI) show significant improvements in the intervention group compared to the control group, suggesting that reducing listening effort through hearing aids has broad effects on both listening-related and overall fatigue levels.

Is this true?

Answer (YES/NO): NO